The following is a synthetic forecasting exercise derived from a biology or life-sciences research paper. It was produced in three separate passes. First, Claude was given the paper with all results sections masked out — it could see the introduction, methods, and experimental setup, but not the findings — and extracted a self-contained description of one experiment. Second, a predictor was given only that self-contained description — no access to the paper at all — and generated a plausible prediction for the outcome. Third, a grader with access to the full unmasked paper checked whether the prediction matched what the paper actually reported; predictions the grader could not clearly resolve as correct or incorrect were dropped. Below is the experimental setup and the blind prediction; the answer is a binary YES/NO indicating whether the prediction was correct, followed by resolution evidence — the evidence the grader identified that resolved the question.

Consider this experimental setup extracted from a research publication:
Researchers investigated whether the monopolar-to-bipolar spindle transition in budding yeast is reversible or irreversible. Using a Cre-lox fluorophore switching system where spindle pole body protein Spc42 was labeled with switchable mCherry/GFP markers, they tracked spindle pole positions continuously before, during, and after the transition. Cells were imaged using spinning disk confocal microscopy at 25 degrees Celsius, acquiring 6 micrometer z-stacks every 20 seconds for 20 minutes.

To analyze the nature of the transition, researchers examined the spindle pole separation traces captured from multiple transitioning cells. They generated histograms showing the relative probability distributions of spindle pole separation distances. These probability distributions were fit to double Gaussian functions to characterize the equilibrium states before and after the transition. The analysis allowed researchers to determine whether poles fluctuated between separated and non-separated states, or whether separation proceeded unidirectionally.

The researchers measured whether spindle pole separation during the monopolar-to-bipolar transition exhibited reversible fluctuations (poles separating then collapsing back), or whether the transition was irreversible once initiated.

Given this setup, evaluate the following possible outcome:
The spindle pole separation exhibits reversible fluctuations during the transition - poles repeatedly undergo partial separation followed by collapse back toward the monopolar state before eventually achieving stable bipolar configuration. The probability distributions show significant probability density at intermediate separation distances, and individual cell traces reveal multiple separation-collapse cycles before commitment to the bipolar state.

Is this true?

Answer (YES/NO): NO